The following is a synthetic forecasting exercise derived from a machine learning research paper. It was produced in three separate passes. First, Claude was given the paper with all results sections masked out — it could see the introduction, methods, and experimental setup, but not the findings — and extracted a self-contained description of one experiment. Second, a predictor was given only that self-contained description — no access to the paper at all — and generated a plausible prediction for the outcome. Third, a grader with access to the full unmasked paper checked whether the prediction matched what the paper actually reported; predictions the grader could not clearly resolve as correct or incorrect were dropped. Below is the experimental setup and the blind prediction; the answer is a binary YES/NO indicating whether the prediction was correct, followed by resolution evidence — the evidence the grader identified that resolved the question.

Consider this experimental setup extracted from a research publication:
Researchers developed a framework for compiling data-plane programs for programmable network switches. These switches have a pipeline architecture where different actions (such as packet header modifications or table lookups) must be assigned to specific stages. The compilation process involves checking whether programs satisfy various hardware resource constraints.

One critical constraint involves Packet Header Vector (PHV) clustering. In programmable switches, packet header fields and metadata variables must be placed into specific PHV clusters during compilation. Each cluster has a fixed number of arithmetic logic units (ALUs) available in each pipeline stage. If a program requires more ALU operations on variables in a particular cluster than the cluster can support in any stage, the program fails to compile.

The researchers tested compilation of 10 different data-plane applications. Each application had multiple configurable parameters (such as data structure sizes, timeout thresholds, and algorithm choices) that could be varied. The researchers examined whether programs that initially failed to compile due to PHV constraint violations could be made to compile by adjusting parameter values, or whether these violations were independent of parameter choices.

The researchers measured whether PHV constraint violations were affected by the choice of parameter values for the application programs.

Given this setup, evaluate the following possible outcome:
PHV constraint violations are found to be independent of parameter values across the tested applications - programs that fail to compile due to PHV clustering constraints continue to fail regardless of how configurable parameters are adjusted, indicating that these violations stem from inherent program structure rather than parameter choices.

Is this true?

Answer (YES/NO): YES